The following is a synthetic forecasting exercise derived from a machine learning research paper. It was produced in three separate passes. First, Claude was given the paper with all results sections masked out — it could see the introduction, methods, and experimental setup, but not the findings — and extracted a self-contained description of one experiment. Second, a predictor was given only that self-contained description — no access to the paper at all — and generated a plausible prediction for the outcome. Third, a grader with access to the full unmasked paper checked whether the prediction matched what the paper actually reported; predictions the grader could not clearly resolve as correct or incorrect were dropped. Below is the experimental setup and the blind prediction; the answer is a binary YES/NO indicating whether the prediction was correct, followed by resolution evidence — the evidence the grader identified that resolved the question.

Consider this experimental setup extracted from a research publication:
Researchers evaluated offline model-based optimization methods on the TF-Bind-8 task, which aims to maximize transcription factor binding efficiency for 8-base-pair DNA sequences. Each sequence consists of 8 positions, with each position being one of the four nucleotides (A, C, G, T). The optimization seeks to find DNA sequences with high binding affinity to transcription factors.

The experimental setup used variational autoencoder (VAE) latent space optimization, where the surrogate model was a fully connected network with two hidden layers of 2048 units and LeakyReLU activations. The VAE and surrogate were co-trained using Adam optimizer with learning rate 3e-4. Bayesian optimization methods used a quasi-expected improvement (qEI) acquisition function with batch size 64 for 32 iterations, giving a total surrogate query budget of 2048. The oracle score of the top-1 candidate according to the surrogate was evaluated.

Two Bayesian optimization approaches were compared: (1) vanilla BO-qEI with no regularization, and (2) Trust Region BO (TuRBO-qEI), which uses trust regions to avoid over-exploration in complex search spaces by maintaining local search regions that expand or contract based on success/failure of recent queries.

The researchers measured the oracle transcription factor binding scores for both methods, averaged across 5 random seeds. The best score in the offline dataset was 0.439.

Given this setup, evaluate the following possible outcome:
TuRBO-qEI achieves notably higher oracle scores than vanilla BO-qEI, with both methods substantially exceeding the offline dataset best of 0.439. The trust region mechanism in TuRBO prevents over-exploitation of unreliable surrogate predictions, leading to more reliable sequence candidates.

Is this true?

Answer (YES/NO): NO